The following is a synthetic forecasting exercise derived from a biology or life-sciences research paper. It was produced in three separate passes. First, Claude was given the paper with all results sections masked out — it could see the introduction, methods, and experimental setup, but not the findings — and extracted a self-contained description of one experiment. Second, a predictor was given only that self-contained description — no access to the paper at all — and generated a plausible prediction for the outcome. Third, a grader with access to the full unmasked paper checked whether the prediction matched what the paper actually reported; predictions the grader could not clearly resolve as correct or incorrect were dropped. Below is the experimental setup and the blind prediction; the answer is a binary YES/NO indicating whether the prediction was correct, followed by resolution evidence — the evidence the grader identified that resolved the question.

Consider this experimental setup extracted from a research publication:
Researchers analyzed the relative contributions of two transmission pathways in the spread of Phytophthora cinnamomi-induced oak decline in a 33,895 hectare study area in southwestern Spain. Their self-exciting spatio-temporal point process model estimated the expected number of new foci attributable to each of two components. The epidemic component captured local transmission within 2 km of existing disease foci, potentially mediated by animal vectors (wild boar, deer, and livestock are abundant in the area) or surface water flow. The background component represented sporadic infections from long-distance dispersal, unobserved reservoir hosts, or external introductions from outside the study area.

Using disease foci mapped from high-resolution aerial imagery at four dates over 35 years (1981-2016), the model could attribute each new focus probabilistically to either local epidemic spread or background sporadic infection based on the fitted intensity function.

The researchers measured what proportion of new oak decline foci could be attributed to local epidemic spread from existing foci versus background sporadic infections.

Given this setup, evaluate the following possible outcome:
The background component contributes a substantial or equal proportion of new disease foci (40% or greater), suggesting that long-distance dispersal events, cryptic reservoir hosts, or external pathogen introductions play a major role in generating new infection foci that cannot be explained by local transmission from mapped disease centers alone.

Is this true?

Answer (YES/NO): NO